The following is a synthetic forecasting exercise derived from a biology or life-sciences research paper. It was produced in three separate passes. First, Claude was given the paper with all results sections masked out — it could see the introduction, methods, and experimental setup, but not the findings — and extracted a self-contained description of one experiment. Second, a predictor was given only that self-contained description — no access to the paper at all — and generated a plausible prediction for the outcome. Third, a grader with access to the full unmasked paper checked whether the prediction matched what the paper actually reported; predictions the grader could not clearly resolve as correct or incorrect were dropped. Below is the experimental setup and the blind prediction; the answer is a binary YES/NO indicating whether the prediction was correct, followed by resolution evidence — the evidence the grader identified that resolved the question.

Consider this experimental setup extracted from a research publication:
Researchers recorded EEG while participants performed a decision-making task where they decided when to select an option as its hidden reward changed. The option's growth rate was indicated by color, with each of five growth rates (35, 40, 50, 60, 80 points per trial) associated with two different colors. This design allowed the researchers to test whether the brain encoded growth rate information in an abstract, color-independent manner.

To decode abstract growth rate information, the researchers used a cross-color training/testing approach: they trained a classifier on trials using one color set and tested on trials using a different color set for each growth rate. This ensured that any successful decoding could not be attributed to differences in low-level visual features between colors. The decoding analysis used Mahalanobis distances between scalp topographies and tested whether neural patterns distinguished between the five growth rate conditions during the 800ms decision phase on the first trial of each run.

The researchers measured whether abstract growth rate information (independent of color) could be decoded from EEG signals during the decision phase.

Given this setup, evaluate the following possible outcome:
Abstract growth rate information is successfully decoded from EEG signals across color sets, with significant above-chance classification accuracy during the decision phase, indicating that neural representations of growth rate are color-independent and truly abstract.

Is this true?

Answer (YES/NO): YES